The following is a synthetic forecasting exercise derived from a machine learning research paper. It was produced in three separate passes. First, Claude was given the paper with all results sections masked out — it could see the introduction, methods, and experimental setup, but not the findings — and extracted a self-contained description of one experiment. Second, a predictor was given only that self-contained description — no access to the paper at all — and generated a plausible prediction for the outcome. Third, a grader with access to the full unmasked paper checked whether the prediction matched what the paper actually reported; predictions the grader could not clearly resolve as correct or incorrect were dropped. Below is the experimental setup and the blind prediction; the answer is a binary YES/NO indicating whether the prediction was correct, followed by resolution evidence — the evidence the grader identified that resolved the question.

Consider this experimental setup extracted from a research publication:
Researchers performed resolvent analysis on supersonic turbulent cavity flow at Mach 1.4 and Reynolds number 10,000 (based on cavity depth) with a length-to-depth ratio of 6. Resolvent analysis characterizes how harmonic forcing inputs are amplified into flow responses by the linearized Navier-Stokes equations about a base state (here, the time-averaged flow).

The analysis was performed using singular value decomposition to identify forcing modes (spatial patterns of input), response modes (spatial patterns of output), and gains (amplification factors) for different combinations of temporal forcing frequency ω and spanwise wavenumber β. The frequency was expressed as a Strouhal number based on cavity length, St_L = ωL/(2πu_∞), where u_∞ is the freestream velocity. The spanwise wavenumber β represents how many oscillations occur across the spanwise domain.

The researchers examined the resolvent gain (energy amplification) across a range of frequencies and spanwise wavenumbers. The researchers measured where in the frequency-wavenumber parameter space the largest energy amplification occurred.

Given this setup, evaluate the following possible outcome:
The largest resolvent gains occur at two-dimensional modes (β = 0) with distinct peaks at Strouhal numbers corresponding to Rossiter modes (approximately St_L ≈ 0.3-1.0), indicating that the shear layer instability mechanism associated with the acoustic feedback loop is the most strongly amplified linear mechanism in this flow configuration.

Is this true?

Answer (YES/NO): NO